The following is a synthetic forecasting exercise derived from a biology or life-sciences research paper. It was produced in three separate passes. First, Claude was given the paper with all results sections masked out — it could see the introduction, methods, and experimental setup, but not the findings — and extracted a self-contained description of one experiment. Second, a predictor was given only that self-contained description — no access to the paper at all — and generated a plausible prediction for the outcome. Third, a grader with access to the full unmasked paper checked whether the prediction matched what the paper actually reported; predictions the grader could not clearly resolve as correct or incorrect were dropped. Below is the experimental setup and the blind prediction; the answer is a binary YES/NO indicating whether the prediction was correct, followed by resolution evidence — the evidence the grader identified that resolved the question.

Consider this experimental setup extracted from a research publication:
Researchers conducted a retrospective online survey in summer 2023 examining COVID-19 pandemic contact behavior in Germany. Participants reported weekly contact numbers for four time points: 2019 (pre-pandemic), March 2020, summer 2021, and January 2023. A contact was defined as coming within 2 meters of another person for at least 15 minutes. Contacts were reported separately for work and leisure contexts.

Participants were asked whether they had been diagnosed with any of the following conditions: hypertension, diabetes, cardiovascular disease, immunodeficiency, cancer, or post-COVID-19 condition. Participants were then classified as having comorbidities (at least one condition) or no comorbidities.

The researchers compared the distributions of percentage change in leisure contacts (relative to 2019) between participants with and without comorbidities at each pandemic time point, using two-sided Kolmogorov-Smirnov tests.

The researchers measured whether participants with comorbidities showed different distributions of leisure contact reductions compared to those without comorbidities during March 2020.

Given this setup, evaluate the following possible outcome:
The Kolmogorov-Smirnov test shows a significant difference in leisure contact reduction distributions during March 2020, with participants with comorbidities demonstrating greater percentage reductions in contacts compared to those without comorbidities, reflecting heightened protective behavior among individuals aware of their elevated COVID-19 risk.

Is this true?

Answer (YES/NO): NO